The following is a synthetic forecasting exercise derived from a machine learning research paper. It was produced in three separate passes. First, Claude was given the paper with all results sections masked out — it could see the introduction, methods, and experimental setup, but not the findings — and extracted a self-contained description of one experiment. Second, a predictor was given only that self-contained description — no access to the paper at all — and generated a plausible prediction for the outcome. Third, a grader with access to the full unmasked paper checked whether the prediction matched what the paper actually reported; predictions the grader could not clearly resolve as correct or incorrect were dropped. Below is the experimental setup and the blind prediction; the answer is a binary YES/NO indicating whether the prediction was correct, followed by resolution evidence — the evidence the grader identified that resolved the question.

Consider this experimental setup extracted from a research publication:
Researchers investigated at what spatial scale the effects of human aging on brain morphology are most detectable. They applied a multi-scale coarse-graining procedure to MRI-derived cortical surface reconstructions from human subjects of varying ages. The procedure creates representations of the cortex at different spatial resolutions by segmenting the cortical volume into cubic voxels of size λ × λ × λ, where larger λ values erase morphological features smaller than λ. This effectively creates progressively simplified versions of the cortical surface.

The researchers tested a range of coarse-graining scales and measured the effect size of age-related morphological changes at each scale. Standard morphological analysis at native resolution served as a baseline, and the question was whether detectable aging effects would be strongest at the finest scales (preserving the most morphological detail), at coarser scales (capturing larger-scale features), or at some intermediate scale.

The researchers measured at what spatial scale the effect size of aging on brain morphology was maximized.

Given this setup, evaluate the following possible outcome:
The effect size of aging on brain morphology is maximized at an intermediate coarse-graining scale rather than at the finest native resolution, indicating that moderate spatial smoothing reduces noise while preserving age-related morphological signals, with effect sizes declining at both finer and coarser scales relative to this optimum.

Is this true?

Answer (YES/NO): YES